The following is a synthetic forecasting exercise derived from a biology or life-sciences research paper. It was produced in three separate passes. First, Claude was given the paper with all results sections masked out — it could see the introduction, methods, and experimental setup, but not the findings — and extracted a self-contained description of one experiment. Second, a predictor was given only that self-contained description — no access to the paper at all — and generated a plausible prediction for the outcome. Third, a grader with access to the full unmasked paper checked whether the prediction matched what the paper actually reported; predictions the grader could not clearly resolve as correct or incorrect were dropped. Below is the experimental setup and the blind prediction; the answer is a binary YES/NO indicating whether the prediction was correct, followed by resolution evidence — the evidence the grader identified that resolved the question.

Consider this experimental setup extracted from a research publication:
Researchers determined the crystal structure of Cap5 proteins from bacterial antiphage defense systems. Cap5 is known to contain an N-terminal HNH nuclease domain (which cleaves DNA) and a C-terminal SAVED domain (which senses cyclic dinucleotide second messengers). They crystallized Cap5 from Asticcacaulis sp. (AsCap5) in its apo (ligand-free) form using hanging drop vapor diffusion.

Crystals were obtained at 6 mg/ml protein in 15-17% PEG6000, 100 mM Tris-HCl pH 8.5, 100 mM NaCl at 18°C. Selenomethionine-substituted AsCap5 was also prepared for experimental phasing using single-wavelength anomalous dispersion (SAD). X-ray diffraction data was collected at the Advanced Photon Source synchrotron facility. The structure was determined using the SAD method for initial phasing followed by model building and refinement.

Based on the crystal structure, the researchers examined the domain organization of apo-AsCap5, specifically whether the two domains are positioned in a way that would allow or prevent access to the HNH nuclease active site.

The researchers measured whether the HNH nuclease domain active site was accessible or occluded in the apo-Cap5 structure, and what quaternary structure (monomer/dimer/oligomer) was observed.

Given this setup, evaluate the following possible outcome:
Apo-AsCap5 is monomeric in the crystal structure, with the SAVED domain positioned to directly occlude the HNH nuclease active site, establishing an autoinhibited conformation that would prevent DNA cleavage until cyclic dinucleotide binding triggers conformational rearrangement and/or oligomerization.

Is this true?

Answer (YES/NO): NO